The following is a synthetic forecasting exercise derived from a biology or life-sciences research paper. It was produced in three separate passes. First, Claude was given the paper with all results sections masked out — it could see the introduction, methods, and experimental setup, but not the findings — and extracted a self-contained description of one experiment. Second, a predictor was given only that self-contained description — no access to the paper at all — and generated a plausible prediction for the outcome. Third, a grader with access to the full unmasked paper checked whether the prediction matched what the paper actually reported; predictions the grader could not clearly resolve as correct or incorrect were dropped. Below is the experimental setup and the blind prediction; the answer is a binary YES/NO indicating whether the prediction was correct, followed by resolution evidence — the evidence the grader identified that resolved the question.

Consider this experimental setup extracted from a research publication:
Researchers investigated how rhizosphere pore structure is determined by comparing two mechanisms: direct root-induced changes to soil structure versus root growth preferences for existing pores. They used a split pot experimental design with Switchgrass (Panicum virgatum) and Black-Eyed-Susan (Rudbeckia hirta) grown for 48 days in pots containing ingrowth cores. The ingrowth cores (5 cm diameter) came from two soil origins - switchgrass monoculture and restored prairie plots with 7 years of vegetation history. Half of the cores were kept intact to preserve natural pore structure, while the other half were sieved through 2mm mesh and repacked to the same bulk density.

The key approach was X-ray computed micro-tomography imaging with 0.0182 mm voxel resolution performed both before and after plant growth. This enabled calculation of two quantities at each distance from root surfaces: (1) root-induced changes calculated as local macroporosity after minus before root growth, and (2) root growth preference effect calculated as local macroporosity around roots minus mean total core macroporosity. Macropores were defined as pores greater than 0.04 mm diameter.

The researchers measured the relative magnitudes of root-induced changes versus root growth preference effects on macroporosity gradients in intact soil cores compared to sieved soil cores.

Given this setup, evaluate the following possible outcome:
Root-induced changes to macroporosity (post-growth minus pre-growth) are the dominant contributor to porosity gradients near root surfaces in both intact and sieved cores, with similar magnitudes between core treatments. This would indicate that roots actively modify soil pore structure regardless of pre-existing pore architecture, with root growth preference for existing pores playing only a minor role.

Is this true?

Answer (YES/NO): NO